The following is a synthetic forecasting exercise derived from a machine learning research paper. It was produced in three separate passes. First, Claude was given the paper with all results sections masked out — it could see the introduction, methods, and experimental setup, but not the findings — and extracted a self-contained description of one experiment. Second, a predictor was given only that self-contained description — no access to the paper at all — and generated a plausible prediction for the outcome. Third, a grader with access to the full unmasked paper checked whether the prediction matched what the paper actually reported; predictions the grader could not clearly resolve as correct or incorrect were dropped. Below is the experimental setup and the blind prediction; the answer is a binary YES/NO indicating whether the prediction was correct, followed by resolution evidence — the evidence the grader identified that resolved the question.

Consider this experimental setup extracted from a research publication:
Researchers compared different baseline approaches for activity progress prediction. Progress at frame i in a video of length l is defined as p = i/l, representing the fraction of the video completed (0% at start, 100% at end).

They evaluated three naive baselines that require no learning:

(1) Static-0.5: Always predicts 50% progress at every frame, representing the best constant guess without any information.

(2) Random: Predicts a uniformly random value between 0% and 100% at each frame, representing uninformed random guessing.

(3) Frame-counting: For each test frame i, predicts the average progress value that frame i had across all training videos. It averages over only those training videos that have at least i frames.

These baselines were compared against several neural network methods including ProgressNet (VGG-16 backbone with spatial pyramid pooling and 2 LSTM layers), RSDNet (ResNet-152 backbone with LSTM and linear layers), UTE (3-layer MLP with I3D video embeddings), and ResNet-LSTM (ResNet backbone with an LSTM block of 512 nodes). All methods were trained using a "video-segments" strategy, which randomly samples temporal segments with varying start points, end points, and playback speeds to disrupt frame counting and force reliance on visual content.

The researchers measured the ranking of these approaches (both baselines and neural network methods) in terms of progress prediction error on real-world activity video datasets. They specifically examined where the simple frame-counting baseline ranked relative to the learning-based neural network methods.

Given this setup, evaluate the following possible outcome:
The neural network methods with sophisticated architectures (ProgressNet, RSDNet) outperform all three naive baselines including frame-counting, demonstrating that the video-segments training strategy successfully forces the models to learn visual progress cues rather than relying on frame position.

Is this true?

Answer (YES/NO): NO